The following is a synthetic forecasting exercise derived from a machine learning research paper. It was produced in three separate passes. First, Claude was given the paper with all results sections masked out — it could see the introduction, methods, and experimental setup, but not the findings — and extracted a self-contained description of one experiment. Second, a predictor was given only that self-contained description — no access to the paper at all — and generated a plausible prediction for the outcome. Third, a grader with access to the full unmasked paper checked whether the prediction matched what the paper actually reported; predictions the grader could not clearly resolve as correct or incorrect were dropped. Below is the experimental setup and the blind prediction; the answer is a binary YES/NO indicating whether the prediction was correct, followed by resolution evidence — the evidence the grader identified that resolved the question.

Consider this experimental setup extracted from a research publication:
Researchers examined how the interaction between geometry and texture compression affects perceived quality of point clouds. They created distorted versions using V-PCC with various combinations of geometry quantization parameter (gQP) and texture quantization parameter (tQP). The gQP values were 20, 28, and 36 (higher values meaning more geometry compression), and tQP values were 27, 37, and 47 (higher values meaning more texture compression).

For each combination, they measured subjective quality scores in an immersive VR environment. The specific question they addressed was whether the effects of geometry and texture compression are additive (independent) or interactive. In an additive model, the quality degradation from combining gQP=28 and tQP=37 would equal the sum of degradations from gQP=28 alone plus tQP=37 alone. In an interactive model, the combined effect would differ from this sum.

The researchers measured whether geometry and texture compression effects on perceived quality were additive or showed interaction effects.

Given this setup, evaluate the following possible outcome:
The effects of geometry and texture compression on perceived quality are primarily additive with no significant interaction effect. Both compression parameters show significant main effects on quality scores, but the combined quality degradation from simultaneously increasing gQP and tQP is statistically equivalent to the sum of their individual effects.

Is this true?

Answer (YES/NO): NO